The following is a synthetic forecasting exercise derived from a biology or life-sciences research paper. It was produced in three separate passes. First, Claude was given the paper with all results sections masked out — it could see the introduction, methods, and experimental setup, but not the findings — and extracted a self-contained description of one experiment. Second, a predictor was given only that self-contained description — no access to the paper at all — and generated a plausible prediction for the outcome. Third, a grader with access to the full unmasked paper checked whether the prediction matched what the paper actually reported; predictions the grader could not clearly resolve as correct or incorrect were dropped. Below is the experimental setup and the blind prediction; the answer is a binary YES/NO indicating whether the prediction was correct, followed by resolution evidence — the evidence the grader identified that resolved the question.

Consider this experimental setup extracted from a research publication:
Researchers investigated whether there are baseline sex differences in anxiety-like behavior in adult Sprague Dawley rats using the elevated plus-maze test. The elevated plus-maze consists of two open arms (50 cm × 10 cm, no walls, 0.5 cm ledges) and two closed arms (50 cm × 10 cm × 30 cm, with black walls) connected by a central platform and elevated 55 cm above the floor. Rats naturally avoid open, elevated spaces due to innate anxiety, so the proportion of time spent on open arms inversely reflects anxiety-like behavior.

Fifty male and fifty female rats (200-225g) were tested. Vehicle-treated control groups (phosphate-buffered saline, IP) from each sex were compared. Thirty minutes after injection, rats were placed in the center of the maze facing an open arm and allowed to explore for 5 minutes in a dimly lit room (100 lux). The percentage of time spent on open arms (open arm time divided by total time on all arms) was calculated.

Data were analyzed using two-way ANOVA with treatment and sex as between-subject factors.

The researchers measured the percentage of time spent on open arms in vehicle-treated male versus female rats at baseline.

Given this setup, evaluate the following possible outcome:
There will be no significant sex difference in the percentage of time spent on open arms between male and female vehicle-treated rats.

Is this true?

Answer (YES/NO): NO